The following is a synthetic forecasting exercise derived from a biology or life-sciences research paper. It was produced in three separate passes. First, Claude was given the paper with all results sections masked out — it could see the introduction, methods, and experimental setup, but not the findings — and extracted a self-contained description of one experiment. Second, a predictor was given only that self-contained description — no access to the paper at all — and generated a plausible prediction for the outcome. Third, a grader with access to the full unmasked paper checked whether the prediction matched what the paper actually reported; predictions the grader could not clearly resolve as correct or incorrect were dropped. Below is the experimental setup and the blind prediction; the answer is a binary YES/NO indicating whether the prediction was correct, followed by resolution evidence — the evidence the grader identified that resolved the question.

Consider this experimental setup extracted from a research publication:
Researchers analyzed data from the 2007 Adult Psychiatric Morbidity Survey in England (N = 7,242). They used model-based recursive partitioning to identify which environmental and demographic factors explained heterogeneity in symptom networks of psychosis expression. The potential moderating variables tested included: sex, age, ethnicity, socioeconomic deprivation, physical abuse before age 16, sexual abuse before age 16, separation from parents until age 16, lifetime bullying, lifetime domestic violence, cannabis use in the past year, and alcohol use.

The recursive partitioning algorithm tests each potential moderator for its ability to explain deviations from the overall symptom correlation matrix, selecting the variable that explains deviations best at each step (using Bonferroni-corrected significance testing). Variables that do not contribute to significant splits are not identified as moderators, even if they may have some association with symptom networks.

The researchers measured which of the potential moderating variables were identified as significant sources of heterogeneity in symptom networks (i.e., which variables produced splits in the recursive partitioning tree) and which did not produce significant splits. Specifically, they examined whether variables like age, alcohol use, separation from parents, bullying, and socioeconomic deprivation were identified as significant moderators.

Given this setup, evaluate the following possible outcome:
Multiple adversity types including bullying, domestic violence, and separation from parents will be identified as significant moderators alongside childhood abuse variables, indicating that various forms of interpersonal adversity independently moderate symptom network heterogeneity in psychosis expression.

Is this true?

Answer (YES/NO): NO